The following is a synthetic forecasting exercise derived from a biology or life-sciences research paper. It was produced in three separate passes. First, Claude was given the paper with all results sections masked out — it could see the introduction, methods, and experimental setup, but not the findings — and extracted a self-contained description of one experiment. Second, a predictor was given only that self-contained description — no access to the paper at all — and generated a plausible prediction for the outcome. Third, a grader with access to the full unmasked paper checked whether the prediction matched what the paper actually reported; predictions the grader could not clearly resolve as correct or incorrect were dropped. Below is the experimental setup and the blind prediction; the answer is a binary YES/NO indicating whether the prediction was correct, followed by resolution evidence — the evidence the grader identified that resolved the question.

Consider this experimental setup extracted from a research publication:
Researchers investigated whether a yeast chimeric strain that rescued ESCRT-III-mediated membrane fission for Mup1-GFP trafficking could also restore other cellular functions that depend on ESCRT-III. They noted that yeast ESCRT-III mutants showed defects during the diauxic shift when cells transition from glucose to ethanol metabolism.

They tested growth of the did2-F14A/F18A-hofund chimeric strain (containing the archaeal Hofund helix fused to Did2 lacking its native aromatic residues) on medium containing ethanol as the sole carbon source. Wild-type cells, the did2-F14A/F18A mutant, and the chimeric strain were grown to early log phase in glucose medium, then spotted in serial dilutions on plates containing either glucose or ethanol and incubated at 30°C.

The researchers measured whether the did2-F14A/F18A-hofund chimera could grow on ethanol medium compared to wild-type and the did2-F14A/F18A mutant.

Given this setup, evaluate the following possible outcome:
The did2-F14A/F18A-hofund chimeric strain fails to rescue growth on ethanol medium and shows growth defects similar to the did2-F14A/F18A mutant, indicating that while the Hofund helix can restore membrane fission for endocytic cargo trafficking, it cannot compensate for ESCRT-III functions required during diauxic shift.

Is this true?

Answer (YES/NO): YES